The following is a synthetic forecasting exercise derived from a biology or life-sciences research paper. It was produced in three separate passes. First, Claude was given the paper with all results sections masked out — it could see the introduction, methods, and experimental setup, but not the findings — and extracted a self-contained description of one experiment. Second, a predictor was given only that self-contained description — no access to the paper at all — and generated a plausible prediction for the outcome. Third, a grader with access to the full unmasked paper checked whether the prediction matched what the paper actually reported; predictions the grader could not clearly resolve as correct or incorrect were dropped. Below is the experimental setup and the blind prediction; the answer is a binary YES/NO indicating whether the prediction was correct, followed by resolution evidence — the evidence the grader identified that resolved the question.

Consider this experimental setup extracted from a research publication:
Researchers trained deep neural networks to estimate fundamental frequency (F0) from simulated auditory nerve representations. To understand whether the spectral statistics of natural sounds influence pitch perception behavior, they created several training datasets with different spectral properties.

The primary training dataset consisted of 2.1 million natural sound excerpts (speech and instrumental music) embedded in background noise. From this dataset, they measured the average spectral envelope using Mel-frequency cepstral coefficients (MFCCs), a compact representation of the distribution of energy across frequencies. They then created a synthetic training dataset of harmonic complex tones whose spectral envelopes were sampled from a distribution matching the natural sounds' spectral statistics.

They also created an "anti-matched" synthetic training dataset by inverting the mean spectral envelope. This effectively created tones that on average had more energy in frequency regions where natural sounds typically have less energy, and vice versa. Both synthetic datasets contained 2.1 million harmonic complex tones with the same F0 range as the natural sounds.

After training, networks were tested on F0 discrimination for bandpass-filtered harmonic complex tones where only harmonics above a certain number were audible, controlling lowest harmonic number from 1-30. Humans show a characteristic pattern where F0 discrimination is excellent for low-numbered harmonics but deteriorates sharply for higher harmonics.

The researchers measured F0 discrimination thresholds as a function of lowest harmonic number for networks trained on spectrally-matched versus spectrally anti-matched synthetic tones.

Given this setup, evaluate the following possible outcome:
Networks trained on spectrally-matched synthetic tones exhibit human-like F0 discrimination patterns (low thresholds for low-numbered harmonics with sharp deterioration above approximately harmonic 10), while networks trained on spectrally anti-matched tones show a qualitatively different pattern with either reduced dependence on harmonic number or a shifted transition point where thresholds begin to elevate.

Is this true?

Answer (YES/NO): NO